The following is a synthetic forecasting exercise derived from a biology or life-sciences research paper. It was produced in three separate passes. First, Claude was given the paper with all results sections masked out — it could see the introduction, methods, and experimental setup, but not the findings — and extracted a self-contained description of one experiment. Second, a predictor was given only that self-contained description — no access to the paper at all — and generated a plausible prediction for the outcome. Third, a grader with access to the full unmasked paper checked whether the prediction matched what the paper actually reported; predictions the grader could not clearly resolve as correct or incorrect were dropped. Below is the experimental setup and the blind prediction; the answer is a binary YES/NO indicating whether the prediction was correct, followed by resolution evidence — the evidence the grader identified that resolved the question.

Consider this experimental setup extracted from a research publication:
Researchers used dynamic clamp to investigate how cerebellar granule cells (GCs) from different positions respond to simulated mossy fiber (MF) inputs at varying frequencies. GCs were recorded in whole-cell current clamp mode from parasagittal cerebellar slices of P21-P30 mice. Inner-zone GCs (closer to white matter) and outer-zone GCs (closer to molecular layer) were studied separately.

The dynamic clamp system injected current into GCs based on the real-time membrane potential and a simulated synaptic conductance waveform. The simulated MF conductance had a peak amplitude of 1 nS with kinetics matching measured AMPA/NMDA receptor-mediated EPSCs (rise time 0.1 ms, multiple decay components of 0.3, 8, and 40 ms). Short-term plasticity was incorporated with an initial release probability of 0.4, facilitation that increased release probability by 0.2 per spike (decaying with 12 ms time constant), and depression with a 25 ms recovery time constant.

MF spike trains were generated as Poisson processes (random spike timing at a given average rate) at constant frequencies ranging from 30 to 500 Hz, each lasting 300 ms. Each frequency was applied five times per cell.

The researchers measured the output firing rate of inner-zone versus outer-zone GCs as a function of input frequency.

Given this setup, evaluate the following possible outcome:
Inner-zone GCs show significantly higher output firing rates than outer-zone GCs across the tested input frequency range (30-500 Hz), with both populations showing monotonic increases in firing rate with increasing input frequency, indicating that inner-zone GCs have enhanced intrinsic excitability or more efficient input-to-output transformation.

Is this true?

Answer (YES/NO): NO